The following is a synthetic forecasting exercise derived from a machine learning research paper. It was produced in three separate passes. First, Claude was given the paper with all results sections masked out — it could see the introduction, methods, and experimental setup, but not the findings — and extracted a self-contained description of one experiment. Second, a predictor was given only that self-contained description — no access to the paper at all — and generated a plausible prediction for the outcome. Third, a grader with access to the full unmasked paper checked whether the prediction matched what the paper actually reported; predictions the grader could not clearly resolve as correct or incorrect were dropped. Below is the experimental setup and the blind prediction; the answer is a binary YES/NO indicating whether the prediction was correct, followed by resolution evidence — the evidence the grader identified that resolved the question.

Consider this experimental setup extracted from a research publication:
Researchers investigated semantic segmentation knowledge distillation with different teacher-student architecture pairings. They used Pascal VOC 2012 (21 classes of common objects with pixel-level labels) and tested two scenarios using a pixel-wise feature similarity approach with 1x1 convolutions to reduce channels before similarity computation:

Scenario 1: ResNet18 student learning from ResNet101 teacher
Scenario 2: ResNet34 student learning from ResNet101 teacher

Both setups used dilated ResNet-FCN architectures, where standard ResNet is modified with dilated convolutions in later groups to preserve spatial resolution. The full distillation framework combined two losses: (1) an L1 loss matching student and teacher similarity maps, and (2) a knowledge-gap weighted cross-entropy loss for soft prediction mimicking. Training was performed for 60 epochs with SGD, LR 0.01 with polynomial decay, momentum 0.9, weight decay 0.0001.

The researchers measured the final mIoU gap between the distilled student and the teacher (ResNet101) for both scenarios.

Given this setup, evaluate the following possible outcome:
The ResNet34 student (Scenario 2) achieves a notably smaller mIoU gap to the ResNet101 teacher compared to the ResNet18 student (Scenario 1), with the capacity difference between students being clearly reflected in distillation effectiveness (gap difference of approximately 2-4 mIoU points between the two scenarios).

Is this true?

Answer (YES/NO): NO